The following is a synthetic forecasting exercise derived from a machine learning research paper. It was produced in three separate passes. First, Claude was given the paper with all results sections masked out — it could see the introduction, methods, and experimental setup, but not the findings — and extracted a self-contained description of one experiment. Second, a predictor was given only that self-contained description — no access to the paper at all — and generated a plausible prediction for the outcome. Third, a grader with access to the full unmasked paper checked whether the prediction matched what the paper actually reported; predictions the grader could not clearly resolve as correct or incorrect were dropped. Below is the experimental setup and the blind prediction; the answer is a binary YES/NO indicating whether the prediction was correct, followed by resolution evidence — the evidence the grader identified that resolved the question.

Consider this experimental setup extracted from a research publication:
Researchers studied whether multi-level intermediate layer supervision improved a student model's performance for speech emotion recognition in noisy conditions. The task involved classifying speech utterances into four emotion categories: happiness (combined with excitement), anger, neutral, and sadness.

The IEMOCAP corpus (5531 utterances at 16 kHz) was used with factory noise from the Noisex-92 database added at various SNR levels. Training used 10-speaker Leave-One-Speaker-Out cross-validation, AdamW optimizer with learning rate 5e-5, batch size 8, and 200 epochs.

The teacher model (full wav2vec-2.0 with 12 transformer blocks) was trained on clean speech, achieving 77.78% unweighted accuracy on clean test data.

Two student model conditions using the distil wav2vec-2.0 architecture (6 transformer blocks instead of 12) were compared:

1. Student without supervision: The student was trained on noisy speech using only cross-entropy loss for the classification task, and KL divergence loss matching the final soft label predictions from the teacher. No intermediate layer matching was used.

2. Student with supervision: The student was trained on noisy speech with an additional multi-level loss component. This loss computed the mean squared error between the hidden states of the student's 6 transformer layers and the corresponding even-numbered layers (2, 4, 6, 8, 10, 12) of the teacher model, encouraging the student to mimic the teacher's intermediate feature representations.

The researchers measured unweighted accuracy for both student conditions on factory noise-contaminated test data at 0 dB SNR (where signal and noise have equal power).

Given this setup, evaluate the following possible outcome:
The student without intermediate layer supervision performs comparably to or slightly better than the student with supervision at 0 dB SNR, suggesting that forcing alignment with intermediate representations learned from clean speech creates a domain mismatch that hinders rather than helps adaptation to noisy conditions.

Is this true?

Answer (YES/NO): NO